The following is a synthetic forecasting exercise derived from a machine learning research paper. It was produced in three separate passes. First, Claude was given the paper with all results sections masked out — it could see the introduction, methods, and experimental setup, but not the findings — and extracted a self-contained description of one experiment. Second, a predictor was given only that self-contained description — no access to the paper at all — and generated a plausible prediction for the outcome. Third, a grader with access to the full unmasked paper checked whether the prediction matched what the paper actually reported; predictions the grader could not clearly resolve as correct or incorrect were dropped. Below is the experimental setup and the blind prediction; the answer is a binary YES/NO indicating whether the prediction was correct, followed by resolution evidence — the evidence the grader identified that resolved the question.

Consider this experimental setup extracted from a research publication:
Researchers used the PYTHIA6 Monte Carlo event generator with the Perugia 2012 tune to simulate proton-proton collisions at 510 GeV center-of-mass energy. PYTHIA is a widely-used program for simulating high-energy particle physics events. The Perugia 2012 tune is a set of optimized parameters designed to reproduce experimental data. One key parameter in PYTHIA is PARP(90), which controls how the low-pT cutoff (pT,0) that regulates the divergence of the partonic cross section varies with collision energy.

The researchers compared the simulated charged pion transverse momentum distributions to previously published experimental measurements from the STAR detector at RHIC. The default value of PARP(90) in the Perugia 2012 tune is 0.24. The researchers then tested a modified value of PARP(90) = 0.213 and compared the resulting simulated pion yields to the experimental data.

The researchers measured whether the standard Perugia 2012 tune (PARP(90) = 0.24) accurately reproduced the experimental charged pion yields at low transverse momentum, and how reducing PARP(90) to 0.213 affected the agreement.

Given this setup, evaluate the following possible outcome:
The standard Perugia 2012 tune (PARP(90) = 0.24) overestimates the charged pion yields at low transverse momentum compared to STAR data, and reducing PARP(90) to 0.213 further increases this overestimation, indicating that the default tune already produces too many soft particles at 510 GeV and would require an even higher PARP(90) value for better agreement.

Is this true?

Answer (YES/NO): NO